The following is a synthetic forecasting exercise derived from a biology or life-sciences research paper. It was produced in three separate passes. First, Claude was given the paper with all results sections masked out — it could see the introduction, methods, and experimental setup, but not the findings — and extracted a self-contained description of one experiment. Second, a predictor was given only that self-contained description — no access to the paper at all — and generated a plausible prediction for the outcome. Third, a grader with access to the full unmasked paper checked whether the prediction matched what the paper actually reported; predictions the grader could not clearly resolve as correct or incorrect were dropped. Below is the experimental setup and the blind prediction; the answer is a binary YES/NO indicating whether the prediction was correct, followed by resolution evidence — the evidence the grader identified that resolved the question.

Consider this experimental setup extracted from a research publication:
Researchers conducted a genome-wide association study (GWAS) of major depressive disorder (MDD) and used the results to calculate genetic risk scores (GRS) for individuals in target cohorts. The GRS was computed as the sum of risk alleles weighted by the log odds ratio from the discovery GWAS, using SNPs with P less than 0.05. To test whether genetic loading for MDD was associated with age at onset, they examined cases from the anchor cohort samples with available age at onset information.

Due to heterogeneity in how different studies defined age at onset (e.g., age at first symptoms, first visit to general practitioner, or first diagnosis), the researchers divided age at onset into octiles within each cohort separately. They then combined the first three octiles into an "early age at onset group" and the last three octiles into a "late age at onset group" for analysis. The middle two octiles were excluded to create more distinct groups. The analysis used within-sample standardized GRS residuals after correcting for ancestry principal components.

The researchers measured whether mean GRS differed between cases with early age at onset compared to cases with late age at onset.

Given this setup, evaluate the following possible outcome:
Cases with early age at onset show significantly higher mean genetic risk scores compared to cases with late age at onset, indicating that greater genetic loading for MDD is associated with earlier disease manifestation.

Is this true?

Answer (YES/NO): YES